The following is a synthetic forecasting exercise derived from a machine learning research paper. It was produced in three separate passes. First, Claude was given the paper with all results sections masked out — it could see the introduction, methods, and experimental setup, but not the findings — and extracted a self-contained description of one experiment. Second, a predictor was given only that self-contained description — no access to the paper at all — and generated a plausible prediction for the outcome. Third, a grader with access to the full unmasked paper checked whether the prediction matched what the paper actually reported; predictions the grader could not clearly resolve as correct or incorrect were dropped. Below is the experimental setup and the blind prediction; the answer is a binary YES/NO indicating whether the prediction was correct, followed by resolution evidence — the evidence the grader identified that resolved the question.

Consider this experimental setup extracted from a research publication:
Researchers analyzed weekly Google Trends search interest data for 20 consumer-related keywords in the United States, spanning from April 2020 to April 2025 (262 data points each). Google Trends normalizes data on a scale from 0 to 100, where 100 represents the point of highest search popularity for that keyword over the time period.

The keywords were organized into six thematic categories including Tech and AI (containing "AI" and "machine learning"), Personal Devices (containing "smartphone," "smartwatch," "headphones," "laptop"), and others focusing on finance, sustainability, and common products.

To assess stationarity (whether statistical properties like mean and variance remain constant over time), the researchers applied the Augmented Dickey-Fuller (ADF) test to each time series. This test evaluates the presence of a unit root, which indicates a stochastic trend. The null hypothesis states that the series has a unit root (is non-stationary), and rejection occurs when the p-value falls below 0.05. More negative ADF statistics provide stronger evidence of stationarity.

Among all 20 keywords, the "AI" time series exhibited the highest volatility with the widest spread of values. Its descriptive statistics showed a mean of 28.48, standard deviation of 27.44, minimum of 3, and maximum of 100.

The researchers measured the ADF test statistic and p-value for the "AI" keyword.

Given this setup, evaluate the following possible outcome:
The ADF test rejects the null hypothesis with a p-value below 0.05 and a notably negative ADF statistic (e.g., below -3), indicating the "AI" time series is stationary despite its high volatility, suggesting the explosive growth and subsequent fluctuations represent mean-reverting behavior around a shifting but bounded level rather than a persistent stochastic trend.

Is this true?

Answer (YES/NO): NO